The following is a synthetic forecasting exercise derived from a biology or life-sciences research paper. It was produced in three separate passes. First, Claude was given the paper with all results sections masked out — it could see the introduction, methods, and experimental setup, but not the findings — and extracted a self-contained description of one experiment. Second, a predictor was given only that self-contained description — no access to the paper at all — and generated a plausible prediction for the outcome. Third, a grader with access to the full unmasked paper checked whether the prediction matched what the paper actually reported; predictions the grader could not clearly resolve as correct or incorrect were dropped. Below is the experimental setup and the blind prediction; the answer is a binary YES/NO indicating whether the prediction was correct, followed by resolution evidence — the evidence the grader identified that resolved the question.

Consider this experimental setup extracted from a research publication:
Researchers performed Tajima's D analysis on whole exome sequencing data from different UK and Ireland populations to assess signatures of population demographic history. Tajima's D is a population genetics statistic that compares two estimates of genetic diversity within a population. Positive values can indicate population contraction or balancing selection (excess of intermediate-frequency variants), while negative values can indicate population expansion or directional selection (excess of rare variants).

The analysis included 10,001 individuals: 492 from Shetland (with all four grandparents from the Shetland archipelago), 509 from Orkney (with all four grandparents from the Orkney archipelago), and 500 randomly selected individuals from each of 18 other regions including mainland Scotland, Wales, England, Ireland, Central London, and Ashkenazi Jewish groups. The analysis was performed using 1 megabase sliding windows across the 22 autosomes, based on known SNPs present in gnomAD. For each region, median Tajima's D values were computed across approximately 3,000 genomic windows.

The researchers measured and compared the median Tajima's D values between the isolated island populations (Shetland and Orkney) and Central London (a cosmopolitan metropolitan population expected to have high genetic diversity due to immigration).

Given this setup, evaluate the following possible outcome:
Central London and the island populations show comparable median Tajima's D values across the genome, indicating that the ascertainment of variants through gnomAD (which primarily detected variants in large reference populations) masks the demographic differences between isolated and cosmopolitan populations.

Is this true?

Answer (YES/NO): NO